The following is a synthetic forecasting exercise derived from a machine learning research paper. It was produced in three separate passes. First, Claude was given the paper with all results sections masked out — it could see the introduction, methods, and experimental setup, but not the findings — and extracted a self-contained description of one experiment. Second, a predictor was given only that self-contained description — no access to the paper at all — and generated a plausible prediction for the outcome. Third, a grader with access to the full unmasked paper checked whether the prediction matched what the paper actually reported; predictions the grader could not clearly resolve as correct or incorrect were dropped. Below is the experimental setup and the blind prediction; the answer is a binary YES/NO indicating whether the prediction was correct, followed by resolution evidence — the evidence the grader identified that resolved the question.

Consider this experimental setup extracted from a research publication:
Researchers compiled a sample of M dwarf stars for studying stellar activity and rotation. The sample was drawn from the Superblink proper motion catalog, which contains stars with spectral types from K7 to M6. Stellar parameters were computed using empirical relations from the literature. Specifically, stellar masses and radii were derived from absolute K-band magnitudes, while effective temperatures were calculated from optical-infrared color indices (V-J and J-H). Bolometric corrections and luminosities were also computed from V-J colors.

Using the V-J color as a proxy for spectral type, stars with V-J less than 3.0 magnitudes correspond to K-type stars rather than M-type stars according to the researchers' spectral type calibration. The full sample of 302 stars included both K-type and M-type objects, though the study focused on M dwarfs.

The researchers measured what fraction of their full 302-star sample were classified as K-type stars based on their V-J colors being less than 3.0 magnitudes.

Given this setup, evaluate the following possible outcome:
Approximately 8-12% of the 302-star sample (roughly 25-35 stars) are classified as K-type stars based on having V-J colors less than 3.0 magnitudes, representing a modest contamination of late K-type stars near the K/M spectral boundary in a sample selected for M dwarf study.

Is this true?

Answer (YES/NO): NO